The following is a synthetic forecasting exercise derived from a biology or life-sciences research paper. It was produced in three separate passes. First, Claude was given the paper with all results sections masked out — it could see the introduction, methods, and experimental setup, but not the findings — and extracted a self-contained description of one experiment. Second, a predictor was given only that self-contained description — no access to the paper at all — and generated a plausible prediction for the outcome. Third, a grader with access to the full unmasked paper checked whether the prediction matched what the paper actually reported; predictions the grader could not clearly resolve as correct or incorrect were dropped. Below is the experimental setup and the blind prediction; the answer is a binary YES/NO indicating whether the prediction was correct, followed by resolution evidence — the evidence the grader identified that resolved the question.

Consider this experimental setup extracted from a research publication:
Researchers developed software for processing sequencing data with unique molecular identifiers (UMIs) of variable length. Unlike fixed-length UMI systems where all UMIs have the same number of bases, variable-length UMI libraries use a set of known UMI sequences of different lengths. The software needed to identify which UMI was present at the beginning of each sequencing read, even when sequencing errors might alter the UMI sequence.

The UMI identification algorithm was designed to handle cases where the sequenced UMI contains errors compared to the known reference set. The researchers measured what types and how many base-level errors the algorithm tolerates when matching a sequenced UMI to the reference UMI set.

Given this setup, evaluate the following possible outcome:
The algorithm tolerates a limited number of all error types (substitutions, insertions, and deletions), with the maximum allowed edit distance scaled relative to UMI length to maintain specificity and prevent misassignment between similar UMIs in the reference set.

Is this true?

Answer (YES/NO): NO